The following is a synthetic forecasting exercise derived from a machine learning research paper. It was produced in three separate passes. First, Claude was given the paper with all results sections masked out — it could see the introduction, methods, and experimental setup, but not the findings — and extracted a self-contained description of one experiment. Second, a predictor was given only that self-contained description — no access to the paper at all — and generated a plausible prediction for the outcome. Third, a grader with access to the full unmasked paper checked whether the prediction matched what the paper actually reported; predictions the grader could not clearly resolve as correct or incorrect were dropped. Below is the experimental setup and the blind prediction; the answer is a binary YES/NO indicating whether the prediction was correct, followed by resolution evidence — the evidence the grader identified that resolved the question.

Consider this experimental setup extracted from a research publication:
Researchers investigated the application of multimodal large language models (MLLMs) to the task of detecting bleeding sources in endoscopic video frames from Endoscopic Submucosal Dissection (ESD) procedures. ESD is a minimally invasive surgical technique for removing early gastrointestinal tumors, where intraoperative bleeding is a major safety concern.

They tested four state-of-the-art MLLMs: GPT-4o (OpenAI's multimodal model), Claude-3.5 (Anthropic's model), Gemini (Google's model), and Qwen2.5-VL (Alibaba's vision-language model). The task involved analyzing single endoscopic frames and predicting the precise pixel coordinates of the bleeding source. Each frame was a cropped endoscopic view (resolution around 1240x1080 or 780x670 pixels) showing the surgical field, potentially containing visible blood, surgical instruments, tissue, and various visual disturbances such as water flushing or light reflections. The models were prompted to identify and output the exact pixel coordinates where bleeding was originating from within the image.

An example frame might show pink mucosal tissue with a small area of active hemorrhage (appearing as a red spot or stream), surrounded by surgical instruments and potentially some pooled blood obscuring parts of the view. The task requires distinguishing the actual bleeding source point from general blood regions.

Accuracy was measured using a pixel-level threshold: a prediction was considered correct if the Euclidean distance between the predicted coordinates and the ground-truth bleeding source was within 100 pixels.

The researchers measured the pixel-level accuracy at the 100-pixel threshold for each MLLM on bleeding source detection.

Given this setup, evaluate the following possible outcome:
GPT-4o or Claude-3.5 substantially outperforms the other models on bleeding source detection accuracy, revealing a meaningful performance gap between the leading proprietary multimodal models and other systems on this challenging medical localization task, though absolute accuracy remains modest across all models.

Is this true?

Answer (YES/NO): NO